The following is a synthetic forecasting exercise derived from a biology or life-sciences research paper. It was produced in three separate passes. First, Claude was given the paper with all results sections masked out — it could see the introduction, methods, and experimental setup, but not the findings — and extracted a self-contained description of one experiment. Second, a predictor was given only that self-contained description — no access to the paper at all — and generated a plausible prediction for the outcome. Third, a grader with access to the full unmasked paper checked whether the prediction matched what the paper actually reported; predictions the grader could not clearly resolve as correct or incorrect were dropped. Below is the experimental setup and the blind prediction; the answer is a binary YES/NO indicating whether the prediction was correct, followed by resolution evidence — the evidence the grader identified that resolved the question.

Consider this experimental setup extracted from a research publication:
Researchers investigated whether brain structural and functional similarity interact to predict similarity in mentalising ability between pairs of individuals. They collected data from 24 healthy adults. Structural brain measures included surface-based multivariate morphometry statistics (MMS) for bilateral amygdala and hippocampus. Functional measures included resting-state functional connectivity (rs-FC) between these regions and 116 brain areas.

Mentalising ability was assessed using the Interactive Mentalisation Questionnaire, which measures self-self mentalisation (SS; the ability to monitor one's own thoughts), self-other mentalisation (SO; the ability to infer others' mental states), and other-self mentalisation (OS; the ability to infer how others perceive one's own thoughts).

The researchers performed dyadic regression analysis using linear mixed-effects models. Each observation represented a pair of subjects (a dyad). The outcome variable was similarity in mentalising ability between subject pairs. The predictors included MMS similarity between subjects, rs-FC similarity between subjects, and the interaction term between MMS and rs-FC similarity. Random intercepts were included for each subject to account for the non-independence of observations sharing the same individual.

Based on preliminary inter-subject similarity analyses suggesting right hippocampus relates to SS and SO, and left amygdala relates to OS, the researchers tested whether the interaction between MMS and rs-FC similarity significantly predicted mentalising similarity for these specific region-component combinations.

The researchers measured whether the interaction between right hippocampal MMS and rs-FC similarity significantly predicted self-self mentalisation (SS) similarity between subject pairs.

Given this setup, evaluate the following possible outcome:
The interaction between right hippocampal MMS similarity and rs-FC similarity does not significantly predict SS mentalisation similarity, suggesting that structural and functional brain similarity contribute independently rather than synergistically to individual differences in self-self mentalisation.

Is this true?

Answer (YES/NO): NO